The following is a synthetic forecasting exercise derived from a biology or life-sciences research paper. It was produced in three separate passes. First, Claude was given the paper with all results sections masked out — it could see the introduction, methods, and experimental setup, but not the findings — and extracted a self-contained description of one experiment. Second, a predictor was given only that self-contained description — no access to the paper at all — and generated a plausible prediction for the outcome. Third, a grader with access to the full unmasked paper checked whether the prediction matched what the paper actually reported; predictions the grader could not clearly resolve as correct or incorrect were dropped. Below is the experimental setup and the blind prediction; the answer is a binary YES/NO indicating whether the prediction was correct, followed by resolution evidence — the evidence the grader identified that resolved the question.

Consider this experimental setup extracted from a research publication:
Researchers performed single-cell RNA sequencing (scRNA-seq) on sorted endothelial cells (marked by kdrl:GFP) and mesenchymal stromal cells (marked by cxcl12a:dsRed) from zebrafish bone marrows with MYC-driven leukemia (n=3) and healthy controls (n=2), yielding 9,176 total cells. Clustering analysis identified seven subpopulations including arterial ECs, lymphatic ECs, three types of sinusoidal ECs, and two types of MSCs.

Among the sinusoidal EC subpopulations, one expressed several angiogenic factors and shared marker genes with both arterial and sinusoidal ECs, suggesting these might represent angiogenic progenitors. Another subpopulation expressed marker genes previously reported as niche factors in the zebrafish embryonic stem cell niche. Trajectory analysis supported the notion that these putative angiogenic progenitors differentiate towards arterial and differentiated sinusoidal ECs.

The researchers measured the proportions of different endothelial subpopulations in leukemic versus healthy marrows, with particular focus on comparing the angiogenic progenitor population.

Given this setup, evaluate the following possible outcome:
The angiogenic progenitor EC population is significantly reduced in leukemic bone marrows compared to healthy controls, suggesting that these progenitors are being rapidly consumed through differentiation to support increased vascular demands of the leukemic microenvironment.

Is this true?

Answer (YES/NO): NO